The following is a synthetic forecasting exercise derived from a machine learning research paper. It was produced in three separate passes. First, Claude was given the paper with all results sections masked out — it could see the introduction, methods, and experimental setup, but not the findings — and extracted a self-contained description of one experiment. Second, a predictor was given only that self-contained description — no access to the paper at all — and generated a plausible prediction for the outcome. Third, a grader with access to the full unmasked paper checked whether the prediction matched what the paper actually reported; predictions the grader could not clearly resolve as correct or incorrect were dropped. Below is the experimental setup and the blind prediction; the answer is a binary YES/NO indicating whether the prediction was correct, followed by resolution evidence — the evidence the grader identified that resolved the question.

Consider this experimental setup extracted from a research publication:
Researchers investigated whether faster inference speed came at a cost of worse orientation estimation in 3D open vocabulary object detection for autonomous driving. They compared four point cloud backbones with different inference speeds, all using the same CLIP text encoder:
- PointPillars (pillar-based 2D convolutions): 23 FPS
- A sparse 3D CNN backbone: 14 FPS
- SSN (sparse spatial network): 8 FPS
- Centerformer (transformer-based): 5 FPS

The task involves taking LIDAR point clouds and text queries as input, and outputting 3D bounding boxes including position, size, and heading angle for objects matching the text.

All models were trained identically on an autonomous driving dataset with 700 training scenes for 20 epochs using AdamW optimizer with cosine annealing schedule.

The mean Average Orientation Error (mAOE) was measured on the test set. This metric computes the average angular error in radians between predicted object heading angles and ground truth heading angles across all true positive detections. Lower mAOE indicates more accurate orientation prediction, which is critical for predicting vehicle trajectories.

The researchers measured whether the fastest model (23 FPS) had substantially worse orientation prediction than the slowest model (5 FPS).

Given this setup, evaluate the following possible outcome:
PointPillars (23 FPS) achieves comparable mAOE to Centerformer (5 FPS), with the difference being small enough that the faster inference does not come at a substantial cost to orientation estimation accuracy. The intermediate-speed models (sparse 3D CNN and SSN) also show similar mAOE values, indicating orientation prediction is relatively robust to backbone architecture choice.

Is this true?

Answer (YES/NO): NO